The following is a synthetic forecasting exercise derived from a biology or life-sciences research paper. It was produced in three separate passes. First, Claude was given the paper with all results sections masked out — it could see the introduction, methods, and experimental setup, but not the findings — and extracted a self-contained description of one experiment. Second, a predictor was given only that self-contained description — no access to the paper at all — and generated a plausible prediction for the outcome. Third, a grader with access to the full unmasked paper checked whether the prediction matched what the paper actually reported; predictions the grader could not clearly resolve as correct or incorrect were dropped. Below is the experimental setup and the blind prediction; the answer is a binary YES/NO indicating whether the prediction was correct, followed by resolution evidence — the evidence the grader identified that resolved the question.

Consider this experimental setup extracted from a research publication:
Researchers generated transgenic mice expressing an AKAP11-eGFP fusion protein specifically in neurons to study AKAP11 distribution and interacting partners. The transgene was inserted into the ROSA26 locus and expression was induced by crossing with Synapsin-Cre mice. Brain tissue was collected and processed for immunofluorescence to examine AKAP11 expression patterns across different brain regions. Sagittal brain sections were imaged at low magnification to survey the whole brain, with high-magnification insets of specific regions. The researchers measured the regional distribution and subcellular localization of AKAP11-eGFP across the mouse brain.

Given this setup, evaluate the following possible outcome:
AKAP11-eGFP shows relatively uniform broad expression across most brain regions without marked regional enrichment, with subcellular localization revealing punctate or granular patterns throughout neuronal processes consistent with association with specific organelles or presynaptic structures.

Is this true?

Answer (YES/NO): NO